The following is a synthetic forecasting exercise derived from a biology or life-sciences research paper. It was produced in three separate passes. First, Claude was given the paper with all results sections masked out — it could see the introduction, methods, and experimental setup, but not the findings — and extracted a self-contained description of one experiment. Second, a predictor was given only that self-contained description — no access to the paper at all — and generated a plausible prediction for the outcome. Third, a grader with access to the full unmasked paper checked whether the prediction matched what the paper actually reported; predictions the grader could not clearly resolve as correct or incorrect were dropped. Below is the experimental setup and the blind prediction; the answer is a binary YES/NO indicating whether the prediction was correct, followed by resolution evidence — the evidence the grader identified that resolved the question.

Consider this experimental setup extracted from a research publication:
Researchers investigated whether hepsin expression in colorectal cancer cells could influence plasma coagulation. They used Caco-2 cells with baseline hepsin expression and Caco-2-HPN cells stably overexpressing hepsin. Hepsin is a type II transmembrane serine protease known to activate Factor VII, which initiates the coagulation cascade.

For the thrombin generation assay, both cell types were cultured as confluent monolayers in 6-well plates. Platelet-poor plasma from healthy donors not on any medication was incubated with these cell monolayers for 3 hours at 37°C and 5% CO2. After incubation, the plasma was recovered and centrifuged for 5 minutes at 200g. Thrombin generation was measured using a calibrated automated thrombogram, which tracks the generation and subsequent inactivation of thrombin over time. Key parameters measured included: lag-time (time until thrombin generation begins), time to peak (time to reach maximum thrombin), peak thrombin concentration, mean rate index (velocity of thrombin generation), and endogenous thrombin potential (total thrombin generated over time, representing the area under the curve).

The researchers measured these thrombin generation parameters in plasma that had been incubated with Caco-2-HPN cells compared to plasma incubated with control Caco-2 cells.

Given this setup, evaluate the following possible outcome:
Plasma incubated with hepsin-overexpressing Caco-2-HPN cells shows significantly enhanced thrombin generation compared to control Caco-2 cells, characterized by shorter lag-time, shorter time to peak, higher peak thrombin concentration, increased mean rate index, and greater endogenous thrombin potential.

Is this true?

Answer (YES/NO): YES